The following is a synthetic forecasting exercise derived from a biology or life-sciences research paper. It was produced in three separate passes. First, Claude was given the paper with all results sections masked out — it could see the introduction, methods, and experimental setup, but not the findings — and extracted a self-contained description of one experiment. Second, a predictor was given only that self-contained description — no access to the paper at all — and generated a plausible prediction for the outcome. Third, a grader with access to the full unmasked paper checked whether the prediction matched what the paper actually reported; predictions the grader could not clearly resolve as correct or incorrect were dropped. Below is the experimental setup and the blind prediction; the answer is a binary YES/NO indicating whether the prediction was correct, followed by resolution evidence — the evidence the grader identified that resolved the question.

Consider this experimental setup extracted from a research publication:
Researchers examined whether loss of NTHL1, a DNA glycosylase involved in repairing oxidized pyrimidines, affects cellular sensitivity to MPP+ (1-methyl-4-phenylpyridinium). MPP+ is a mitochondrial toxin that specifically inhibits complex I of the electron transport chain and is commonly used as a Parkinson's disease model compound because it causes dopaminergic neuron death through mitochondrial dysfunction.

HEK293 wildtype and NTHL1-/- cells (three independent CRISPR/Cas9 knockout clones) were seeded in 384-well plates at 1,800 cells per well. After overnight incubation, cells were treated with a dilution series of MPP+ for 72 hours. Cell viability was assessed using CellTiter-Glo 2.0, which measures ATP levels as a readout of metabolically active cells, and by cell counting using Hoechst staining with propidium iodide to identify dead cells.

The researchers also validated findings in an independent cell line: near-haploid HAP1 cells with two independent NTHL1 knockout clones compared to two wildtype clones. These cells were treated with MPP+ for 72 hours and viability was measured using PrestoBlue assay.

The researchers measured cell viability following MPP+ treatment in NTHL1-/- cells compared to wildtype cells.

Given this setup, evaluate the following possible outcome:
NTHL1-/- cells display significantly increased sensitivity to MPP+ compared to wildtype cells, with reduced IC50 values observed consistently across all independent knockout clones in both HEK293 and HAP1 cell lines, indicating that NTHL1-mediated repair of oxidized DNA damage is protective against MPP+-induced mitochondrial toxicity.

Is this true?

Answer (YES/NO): NO